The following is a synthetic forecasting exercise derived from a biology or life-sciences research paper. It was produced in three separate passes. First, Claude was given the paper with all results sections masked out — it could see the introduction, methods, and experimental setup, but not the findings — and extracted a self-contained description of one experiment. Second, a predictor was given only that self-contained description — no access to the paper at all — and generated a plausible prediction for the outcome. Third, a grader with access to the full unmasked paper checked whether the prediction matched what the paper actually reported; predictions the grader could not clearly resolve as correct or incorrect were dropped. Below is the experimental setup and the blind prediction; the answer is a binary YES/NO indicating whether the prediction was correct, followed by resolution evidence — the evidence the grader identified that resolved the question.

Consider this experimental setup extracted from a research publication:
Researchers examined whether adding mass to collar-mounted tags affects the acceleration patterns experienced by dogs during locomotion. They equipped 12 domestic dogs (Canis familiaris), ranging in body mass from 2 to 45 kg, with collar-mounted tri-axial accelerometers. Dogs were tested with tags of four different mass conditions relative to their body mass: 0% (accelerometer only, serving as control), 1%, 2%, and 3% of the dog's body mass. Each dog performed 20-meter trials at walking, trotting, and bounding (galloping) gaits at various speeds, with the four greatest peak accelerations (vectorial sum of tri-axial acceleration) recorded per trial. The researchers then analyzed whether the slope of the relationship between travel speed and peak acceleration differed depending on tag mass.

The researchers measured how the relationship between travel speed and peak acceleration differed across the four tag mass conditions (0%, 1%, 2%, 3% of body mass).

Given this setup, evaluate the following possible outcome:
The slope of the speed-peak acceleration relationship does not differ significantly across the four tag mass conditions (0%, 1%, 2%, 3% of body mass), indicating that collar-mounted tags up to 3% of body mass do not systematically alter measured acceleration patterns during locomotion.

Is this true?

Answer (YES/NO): NO